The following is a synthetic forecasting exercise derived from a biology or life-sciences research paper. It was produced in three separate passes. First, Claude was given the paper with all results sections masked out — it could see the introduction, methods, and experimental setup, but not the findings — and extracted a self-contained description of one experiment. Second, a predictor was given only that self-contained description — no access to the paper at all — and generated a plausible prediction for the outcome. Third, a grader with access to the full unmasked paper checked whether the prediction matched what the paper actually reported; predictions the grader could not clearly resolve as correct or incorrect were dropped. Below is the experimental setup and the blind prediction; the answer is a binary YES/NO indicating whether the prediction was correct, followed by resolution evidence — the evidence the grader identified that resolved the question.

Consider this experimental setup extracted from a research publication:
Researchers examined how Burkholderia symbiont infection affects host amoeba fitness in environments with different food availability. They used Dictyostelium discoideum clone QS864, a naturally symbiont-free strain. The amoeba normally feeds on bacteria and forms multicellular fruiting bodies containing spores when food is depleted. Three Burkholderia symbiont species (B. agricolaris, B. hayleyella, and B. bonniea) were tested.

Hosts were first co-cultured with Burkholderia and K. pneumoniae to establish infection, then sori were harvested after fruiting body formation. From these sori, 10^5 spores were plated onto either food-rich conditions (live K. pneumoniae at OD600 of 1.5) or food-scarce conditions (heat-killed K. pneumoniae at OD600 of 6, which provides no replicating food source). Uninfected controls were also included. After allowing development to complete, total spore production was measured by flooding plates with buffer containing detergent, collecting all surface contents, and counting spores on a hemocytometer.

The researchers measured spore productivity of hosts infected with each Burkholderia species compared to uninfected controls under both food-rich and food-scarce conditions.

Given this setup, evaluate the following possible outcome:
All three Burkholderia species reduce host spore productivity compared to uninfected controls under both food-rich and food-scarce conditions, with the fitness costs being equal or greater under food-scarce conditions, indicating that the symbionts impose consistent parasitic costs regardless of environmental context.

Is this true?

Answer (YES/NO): NO